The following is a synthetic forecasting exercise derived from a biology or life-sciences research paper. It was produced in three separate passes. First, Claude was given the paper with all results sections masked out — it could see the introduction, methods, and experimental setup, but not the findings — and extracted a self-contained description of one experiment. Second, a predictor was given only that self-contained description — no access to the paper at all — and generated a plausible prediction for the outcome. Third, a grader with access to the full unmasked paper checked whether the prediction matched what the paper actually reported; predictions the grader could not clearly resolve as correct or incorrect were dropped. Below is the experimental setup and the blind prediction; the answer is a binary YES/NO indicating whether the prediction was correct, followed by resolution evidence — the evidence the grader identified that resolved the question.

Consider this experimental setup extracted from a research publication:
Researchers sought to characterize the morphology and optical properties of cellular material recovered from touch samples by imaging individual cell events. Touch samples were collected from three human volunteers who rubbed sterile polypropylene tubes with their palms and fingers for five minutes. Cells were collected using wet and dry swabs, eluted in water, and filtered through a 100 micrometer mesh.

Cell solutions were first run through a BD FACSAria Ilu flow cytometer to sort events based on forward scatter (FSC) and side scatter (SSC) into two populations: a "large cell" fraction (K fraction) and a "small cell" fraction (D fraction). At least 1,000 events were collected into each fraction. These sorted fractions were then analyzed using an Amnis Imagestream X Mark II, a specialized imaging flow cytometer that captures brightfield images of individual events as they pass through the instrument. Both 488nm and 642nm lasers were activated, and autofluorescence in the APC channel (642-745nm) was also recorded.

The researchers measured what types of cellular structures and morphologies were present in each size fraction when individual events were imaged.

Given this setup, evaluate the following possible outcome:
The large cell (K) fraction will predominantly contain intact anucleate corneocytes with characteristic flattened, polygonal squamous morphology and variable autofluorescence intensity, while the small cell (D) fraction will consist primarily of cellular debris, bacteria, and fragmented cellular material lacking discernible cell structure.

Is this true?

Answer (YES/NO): NO